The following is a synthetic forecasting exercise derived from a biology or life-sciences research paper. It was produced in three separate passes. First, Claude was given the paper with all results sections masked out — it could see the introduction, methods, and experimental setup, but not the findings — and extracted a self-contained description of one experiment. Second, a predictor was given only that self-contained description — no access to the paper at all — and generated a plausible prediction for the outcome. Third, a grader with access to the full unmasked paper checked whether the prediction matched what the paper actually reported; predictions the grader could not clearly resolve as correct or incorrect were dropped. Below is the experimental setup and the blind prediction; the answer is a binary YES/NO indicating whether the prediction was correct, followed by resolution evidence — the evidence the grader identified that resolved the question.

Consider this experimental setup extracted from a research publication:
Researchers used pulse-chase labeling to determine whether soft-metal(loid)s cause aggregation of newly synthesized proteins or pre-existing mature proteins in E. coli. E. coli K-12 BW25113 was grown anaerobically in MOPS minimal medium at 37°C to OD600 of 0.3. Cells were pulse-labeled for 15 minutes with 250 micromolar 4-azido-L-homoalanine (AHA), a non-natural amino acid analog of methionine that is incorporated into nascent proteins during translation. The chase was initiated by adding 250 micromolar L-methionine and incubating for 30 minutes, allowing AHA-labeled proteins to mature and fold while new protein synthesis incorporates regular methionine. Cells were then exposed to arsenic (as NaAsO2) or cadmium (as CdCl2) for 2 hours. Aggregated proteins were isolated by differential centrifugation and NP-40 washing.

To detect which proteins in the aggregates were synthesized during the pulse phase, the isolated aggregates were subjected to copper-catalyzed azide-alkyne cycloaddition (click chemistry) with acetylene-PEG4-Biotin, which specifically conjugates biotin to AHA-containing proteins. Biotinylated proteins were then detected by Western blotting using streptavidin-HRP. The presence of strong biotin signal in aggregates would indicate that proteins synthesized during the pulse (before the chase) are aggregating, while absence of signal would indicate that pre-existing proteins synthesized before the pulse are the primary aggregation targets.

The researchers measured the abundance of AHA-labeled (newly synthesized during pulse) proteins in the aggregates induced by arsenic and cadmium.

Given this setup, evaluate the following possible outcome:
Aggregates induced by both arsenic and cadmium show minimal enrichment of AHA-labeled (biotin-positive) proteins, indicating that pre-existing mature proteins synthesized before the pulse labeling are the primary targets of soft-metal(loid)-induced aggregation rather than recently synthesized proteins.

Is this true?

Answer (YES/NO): NO